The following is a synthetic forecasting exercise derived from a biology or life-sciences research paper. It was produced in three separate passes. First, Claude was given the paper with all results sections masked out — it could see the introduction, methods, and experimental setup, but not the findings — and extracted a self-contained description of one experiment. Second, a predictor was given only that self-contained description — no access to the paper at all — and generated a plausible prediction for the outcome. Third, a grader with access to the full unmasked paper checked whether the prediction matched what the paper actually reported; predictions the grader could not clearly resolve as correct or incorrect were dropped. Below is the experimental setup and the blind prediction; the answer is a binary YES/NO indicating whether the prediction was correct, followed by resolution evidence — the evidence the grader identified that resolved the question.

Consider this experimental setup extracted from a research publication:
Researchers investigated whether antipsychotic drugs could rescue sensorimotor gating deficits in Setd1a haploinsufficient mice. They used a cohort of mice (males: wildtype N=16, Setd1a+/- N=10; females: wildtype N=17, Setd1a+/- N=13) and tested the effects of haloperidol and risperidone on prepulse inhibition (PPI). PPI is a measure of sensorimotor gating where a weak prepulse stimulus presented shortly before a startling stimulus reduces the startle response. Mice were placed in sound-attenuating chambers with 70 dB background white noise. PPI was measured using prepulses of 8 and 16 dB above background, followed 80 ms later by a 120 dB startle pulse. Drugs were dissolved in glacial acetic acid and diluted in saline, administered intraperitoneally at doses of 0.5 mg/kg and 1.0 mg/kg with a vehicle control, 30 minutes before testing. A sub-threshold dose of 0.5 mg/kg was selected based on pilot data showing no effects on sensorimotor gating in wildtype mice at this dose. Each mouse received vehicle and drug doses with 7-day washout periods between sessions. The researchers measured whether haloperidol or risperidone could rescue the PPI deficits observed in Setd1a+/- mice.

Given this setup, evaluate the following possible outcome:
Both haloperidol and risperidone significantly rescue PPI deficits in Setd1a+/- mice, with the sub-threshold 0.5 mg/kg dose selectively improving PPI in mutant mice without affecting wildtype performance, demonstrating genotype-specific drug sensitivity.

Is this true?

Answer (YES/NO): NO